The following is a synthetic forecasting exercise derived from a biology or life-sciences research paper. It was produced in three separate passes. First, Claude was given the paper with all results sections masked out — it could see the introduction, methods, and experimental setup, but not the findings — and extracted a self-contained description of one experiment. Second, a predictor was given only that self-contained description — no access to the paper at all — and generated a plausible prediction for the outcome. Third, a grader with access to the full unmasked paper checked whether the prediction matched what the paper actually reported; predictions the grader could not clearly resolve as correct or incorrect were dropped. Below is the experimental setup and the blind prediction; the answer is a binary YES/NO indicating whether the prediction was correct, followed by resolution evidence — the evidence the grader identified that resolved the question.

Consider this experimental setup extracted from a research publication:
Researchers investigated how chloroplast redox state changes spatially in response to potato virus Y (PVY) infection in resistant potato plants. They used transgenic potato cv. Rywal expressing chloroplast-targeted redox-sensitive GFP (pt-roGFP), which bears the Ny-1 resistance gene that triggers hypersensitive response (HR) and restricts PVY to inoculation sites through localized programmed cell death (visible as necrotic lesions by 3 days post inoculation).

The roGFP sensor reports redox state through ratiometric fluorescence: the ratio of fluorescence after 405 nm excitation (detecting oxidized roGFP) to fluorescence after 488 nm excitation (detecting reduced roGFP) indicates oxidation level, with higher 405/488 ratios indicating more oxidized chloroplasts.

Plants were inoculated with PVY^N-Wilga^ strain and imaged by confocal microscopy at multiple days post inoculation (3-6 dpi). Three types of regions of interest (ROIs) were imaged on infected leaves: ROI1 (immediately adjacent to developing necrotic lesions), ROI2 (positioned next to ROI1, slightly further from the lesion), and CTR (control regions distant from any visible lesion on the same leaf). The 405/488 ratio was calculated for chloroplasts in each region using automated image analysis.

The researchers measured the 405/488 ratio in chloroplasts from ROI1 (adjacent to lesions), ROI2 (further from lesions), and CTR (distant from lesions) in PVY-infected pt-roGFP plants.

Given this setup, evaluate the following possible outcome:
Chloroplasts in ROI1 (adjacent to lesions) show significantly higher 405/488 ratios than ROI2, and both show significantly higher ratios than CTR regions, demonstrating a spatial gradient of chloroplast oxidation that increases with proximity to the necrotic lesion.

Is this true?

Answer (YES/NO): NO